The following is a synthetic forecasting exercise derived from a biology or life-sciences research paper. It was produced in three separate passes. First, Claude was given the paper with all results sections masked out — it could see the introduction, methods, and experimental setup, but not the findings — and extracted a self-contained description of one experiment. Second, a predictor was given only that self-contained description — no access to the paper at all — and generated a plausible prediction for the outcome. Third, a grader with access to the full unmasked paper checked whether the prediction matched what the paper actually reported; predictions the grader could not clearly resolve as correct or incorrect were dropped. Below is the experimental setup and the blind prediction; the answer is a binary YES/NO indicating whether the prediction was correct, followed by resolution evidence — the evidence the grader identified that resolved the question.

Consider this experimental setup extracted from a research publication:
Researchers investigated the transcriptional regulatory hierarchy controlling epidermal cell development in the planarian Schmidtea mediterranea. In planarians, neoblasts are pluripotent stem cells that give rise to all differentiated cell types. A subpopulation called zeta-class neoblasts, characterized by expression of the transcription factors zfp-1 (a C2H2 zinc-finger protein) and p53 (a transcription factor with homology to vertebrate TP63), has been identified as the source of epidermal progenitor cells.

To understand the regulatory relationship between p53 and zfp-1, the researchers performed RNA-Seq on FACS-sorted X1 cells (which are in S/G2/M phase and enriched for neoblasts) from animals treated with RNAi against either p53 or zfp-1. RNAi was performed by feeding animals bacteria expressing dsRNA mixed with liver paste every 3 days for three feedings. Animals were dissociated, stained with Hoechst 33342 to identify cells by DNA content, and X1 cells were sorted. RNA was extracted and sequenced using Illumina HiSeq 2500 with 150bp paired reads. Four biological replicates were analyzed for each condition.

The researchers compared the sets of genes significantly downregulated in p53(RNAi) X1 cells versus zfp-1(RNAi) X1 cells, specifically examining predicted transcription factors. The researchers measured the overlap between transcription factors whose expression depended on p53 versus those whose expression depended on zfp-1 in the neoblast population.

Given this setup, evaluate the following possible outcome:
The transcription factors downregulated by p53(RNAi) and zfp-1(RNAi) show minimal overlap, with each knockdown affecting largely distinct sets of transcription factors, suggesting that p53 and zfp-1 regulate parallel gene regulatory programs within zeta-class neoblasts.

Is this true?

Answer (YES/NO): NO